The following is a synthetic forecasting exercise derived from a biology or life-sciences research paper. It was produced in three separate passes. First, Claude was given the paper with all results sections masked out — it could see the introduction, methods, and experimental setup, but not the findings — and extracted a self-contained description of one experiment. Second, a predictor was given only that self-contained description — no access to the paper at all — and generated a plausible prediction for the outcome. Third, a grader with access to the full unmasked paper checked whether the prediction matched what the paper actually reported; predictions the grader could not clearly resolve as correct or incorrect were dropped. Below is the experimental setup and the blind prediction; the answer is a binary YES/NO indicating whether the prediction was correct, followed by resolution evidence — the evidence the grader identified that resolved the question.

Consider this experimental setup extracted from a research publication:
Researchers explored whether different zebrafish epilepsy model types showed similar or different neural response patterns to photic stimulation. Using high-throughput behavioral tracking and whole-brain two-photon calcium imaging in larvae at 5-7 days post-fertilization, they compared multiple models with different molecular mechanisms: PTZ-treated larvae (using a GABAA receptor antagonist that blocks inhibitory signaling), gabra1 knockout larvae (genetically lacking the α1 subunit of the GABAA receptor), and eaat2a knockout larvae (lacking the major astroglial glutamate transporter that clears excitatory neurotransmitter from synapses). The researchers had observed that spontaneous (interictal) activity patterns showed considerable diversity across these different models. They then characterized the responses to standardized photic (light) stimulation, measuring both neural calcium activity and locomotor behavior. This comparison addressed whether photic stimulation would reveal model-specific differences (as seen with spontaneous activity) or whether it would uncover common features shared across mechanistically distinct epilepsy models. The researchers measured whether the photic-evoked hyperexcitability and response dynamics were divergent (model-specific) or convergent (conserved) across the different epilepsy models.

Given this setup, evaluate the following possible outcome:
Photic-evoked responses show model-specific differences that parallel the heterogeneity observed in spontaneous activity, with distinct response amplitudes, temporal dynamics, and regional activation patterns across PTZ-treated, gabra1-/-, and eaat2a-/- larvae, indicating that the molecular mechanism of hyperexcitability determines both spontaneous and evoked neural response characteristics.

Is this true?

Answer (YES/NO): NO